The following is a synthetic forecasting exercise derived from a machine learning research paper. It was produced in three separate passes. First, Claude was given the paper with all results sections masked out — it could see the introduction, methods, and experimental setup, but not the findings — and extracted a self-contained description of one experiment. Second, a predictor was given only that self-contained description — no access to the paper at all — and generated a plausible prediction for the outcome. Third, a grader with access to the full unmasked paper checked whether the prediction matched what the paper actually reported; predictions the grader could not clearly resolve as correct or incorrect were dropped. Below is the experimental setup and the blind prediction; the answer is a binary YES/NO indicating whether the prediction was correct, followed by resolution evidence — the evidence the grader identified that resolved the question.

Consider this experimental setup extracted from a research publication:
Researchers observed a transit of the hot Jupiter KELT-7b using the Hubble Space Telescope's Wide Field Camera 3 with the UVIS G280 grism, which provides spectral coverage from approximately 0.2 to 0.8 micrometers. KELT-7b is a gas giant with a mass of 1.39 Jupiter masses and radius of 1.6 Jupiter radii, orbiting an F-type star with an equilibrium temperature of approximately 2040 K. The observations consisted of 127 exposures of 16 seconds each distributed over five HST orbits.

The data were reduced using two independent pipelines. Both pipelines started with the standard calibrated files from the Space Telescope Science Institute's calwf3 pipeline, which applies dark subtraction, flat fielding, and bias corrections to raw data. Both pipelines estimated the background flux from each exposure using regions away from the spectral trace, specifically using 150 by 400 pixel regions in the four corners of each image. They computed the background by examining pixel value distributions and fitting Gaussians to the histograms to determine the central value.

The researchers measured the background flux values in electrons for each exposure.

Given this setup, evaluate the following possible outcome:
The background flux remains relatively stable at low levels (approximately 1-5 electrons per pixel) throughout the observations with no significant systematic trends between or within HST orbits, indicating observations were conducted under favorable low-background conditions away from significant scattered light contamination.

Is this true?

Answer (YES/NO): NO